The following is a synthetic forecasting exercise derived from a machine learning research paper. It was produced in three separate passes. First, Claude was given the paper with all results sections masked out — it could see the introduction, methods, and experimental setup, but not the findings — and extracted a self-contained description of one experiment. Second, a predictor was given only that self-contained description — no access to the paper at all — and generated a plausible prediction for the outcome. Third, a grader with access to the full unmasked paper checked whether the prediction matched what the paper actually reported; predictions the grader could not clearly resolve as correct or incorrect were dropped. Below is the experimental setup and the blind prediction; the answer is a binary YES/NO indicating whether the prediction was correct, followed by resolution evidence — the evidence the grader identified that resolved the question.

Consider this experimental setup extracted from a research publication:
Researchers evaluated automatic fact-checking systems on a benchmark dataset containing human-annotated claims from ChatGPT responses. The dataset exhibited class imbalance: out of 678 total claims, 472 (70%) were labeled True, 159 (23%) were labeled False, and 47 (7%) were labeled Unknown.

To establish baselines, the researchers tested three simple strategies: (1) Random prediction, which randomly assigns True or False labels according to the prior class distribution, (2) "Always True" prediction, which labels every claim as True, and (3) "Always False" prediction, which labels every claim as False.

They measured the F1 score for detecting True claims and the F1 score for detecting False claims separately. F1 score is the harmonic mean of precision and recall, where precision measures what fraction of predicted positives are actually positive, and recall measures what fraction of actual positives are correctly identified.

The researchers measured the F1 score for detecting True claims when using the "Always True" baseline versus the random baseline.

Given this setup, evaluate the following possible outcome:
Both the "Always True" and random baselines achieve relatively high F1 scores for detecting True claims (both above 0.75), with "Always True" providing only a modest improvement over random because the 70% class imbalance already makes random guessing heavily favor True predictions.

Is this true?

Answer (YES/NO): NO